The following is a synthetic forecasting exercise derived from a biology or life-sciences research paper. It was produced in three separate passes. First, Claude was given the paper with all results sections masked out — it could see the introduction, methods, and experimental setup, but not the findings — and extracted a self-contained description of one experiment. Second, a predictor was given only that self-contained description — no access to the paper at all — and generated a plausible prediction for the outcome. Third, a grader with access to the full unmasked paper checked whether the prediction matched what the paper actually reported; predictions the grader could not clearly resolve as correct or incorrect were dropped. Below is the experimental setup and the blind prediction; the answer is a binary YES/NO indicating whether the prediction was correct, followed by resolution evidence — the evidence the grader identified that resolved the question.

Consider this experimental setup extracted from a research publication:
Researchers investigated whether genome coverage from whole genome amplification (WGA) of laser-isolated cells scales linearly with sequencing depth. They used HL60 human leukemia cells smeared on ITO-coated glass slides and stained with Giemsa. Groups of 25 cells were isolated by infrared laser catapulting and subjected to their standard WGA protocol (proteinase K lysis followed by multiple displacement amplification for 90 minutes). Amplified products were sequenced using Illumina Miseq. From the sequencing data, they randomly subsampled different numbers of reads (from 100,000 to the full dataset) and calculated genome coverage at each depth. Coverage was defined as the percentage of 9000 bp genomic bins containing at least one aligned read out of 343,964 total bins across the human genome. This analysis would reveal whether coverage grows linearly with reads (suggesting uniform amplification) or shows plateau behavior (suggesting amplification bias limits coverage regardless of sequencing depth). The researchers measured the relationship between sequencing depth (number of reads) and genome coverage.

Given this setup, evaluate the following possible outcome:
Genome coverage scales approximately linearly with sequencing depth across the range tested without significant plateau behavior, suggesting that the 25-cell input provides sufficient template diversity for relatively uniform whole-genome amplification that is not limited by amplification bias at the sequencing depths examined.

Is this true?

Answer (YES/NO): NO